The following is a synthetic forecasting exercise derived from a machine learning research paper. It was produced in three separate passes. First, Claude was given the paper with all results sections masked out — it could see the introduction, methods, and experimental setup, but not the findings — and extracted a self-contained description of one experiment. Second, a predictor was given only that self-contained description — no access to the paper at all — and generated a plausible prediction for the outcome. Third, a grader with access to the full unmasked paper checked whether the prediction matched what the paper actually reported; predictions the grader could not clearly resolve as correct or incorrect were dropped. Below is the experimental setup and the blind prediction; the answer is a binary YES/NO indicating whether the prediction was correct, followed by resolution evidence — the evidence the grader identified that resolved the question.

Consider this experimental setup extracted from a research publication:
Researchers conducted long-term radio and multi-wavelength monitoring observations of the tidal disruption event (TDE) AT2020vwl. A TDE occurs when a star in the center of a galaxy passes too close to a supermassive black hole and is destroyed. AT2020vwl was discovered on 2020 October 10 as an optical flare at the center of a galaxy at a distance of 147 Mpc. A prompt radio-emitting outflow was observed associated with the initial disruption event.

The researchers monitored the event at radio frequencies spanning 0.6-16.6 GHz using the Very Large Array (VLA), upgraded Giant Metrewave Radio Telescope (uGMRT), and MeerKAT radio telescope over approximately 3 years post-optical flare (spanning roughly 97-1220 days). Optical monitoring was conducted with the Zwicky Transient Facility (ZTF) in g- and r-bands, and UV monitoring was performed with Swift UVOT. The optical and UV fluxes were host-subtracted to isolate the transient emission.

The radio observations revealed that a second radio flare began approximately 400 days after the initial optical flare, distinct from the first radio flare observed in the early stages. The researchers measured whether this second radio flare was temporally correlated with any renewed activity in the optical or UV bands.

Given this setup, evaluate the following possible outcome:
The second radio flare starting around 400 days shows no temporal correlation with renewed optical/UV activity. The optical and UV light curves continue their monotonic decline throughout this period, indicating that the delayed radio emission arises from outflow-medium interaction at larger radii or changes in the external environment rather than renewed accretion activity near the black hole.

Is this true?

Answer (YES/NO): NO